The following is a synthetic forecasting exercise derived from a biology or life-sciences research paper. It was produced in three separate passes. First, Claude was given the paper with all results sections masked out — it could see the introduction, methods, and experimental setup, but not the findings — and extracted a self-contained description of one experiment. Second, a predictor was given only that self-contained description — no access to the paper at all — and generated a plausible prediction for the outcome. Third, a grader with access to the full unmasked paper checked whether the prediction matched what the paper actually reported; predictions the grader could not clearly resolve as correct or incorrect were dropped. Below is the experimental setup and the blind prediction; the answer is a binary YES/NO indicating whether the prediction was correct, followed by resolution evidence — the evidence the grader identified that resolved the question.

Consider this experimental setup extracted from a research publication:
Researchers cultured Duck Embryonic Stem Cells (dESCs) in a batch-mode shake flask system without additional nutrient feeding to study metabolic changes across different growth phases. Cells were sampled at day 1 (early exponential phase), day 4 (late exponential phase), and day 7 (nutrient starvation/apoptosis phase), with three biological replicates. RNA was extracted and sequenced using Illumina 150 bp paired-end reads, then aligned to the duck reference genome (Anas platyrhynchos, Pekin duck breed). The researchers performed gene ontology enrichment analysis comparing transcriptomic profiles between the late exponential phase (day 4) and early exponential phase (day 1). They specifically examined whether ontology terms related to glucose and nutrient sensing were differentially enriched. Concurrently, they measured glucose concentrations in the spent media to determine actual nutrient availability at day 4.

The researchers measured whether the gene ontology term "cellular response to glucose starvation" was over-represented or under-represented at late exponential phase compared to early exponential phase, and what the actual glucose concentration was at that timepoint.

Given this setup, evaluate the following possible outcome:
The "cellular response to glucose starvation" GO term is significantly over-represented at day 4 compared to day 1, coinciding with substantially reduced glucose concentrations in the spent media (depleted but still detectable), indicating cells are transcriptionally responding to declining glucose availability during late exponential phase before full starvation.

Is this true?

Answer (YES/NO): NO